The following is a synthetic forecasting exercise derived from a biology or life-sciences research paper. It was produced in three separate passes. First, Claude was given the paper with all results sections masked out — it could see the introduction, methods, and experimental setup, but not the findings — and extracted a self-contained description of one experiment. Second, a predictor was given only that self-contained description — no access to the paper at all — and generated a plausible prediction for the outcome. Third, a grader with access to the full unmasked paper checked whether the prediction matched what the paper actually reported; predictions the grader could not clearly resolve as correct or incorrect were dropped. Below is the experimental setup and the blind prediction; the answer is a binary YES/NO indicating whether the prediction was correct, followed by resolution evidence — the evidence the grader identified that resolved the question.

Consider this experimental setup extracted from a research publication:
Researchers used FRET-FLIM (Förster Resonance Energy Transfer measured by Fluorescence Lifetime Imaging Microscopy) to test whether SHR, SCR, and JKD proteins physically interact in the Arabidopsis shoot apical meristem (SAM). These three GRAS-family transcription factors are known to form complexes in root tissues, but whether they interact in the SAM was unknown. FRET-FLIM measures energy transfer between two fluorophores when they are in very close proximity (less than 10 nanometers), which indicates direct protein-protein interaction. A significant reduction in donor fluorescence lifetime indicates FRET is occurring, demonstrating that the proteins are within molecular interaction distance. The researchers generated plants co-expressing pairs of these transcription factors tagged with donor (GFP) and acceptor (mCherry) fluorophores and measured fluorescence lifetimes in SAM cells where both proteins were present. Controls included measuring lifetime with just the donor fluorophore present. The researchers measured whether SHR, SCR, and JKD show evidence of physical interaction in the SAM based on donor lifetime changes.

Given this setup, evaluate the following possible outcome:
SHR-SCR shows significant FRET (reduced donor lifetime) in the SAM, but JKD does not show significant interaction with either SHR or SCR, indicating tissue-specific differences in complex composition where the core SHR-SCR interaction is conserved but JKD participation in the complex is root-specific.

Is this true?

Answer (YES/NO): NO